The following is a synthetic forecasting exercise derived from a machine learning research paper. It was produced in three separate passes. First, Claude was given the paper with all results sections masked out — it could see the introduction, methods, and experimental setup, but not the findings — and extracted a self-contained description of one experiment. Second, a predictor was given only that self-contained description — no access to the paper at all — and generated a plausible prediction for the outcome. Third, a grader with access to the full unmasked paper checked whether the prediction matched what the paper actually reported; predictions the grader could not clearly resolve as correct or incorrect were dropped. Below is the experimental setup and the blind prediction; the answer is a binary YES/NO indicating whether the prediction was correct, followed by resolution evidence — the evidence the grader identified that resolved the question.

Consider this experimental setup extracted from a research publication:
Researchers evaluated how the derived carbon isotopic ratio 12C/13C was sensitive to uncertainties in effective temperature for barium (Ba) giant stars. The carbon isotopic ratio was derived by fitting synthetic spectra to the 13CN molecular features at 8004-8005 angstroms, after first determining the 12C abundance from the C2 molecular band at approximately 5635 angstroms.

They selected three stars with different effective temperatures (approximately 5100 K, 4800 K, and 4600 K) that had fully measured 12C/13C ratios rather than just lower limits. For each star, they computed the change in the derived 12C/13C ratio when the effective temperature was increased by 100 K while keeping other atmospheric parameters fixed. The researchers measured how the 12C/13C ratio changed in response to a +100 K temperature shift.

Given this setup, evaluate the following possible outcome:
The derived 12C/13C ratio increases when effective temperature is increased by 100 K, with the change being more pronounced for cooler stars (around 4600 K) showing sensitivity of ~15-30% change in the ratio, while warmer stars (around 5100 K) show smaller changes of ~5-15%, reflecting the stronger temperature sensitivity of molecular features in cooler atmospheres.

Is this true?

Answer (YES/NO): NO